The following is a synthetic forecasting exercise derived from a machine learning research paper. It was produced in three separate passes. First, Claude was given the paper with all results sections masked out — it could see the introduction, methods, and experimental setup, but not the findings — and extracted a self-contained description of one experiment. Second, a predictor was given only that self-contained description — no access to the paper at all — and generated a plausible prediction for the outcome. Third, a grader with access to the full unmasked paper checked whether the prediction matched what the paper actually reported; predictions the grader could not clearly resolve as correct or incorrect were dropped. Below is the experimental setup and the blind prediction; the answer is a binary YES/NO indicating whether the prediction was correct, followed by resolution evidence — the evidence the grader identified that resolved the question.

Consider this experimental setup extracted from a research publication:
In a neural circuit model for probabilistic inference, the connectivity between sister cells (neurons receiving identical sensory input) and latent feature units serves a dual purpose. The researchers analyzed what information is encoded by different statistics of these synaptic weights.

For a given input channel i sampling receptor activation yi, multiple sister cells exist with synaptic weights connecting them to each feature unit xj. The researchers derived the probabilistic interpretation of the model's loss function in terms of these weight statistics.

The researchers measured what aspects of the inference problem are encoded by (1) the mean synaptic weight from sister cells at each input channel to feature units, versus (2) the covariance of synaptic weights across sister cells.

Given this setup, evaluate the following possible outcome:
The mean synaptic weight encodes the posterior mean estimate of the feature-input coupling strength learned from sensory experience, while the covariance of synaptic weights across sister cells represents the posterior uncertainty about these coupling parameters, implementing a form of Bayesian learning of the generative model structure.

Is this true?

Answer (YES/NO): NO